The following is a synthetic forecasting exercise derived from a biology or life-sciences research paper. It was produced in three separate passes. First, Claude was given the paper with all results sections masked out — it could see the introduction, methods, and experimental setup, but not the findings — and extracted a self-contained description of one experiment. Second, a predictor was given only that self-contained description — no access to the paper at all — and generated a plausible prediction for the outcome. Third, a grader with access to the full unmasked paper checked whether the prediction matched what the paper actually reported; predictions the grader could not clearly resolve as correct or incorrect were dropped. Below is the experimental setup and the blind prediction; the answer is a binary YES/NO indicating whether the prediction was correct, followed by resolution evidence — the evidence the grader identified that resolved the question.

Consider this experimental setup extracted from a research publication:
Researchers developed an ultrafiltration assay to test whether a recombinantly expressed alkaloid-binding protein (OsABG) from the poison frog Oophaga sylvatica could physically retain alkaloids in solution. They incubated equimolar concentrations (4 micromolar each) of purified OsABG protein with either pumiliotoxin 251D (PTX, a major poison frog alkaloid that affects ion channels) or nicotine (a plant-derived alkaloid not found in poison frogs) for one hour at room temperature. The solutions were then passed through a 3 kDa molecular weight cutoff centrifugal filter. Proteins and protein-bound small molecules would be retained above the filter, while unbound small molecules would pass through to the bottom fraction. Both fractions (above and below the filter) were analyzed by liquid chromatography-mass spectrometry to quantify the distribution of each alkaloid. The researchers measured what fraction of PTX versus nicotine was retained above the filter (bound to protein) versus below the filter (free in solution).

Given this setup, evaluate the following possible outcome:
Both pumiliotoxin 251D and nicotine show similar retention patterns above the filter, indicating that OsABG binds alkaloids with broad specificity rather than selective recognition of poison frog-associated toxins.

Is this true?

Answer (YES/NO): NO